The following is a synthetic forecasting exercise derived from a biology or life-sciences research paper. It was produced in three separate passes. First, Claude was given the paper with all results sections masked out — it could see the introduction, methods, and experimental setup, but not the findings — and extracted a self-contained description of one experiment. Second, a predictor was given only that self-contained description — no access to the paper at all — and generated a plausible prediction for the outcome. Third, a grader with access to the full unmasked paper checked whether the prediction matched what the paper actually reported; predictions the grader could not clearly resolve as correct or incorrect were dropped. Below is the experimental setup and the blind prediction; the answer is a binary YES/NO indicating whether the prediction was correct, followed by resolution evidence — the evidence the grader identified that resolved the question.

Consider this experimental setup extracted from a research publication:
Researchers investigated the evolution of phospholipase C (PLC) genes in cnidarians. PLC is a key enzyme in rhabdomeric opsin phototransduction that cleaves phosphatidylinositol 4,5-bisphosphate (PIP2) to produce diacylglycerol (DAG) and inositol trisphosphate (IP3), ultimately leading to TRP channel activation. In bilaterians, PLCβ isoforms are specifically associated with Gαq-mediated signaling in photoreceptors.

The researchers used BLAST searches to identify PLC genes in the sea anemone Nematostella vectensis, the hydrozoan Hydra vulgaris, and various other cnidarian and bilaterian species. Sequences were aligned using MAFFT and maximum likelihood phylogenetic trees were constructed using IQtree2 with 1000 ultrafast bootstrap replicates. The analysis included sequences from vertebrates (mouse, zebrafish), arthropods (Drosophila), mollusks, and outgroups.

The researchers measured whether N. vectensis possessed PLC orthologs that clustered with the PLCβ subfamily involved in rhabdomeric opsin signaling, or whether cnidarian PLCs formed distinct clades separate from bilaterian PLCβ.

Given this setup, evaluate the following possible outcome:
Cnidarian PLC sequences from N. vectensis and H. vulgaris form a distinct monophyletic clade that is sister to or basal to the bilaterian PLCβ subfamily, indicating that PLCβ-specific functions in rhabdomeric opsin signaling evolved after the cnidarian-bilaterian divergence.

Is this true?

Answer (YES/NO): NO